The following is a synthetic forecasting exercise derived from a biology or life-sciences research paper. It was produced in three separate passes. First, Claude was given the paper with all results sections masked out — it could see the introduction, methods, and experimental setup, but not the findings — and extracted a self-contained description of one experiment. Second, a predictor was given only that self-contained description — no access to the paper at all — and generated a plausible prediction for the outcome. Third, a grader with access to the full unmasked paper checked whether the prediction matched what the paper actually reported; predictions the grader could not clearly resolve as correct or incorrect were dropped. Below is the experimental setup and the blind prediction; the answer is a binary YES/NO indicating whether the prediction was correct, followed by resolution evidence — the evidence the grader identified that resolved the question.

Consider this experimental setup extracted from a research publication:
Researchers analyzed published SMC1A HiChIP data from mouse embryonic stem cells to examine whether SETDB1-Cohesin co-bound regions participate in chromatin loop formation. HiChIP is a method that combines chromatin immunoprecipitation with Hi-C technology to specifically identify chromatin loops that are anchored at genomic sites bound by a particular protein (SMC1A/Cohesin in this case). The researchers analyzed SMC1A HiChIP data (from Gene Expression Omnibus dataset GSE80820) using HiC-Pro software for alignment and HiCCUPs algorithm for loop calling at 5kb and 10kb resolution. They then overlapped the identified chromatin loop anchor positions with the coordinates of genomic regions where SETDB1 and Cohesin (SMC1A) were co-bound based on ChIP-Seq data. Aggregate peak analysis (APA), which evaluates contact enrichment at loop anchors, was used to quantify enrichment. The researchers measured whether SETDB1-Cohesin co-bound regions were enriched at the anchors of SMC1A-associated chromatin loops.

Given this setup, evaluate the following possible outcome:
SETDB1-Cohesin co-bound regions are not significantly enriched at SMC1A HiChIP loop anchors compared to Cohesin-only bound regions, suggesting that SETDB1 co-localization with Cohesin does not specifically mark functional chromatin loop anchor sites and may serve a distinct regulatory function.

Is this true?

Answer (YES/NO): NO